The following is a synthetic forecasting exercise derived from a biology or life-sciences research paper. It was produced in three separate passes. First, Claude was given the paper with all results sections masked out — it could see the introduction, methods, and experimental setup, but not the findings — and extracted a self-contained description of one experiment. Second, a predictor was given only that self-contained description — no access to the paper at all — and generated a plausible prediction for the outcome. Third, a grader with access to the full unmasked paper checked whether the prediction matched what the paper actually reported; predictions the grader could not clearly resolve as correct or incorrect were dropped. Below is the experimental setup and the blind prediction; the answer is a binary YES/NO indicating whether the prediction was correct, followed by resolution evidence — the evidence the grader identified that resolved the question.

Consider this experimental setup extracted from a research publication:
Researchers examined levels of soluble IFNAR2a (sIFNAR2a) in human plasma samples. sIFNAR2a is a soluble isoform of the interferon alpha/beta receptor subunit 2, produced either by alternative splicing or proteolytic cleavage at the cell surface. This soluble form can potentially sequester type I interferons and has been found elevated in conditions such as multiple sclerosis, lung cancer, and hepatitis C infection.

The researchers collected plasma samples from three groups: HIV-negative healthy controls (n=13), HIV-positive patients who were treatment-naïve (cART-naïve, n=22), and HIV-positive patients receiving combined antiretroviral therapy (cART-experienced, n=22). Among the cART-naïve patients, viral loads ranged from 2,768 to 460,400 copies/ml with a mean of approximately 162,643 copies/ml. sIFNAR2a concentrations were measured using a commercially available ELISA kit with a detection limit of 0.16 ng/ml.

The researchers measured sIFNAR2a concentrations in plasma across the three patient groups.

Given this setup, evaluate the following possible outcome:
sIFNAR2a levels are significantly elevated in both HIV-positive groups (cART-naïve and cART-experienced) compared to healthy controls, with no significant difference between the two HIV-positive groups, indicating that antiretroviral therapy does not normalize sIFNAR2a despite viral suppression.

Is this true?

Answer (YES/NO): NO